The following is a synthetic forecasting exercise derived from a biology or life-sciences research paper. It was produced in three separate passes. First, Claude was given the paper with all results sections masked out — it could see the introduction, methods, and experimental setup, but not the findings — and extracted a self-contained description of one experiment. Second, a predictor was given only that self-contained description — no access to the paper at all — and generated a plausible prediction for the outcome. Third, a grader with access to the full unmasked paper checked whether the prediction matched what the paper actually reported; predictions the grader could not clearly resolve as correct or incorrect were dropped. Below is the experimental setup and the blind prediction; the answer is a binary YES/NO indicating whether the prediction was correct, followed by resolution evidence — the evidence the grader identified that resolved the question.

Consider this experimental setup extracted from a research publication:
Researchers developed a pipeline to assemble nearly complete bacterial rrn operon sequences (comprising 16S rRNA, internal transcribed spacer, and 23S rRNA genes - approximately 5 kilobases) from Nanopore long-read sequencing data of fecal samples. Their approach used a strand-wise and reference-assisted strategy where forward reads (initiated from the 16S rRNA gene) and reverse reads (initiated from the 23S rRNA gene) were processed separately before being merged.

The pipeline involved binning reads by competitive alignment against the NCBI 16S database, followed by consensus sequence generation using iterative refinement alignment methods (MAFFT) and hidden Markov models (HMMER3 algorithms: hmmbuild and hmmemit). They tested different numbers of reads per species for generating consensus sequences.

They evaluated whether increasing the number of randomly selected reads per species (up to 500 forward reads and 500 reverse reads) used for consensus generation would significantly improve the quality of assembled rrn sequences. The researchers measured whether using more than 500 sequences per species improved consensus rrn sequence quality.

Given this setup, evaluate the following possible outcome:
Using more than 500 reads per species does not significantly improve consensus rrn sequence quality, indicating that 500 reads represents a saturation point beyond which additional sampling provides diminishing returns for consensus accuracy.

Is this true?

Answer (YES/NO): YES